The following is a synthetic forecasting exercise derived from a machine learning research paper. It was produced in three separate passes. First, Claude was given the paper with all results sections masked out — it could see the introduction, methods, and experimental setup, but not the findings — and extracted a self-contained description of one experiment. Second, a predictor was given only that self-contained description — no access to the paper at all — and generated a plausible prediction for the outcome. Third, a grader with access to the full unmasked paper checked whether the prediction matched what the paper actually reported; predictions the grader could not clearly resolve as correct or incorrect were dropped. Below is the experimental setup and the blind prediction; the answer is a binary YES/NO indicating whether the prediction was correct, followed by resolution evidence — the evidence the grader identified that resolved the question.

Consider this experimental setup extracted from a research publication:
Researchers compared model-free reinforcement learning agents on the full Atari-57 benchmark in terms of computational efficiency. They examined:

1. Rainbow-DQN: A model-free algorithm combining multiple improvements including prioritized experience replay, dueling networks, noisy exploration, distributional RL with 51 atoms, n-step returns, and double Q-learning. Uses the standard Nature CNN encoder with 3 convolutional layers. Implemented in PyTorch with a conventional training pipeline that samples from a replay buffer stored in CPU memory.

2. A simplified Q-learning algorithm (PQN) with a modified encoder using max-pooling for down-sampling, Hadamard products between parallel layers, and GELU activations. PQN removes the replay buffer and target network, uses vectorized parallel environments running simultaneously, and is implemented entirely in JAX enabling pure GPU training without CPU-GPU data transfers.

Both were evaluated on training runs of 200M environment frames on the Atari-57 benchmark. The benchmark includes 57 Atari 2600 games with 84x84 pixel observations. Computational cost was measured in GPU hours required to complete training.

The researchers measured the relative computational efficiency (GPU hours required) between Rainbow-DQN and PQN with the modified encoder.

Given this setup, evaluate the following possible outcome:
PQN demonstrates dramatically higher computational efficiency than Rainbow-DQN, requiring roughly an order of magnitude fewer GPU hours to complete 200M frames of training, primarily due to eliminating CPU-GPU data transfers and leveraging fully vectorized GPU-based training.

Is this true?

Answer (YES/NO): YES